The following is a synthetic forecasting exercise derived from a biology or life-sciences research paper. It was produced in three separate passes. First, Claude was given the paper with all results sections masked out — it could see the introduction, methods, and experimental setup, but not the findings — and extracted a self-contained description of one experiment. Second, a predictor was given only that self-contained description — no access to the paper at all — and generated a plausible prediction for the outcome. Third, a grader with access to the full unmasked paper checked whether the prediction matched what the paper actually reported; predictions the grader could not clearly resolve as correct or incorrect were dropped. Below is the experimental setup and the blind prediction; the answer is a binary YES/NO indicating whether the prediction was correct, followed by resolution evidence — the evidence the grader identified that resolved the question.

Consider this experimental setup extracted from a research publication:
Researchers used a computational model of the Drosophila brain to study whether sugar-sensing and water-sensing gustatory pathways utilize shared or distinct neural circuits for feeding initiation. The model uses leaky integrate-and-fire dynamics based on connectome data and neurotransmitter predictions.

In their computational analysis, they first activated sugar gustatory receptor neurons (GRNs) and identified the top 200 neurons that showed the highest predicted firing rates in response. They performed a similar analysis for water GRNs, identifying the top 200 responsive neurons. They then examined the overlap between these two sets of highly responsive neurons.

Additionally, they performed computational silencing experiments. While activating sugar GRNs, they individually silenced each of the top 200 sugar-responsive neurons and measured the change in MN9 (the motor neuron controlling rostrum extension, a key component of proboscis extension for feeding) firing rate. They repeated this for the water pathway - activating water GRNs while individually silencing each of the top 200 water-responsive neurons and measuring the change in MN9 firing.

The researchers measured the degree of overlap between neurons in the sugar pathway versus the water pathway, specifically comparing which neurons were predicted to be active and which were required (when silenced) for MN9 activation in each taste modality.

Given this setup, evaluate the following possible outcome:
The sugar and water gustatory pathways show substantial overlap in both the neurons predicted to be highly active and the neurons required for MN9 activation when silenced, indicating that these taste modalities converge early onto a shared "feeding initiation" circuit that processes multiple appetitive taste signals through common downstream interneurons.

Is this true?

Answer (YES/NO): YES